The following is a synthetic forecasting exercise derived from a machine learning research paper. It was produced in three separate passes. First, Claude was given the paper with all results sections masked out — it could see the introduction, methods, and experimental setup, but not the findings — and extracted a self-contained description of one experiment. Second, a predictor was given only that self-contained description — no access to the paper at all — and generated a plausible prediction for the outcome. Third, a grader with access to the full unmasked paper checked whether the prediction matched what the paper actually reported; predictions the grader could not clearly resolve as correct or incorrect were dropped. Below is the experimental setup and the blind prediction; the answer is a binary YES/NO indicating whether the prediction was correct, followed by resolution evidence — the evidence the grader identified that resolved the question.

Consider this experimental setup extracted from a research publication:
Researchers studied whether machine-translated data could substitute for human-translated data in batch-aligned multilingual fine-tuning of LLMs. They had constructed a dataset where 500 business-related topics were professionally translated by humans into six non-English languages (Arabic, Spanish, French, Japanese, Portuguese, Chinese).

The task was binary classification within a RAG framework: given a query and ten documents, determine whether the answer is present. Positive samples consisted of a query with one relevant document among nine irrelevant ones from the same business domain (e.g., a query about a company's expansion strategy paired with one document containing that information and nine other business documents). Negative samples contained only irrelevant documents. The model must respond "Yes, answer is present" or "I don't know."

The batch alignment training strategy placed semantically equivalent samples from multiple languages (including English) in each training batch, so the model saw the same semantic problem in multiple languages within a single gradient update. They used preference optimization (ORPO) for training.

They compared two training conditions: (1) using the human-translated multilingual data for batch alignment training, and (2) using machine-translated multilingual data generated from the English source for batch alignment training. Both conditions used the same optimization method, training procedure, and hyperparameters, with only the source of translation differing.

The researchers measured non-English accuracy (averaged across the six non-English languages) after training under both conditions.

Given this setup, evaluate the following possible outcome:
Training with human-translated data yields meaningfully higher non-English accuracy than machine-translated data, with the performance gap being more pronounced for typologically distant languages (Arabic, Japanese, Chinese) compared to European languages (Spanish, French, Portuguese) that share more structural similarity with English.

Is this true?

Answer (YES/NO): NO